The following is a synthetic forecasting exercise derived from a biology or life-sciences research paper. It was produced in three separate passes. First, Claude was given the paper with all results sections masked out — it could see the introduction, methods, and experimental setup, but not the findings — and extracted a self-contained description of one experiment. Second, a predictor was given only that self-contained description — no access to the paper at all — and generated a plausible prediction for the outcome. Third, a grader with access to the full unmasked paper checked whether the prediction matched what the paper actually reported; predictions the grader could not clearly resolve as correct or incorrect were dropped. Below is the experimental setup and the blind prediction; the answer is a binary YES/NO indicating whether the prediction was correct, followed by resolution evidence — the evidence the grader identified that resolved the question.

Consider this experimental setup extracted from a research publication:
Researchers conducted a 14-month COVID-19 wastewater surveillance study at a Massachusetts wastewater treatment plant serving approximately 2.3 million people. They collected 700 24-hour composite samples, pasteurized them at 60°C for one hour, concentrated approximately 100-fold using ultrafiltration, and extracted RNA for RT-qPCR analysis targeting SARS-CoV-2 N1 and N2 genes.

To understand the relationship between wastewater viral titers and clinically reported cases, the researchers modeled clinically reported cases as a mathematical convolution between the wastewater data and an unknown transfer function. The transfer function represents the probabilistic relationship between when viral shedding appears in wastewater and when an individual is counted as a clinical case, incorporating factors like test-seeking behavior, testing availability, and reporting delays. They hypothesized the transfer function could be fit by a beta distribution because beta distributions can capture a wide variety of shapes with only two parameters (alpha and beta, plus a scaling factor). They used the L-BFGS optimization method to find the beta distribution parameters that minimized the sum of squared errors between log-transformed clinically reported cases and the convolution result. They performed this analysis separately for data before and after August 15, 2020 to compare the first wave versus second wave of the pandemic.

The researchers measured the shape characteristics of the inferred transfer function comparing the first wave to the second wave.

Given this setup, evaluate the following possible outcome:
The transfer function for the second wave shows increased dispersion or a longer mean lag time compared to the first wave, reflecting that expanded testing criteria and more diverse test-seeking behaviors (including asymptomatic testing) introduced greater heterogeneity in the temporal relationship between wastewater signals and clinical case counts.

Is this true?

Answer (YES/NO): NO